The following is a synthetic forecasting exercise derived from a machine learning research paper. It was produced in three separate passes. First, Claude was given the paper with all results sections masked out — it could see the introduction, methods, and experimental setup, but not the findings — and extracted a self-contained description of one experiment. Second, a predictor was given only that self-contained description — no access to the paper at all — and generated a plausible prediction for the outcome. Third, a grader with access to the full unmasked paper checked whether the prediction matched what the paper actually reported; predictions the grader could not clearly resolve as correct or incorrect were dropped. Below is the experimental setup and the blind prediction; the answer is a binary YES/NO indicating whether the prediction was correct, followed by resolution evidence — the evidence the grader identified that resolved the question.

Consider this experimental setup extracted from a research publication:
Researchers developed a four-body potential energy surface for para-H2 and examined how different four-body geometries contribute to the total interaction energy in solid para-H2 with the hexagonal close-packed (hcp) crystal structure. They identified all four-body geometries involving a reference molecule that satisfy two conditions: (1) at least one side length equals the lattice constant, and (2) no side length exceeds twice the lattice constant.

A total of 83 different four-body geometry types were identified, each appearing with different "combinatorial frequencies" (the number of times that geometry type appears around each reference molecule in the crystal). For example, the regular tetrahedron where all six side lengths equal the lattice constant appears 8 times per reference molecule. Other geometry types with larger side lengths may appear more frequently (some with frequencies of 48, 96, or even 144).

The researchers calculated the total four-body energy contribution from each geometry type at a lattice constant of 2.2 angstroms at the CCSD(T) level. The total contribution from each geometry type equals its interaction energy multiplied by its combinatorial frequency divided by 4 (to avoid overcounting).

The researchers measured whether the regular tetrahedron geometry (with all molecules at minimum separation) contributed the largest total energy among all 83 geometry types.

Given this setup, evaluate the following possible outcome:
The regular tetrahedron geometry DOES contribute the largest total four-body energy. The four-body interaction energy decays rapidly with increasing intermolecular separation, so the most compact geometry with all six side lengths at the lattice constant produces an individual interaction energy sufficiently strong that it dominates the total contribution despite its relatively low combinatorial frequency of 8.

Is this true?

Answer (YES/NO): NO